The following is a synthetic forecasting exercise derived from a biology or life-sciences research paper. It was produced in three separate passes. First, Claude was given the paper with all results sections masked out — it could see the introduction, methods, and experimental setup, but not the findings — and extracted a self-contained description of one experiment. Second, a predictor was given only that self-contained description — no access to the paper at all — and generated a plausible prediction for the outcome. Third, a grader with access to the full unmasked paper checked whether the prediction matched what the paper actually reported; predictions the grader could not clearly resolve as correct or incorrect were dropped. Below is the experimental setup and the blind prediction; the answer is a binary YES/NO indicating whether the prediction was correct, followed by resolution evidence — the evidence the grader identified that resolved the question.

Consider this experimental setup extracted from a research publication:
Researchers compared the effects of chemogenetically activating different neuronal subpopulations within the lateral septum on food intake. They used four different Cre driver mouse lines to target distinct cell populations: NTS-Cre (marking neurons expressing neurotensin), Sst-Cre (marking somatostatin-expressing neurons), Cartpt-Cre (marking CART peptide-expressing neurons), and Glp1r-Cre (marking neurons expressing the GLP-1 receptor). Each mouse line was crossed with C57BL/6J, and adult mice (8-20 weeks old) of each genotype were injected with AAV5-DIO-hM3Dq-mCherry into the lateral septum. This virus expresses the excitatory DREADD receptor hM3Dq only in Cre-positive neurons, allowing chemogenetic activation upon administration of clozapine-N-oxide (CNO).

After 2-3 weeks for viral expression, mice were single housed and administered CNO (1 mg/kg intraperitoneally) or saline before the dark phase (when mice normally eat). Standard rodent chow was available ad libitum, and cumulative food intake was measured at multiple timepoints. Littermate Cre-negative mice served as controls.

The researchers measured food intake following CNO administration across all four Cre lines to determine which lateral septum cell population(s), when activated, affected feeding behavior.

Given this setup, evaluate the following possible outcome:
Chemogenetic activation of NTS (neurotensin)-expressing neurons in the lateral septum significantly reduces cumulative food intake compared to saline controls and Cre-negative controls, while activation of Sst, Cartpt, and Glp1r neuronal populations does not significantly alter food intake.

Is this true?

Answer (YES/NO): NO